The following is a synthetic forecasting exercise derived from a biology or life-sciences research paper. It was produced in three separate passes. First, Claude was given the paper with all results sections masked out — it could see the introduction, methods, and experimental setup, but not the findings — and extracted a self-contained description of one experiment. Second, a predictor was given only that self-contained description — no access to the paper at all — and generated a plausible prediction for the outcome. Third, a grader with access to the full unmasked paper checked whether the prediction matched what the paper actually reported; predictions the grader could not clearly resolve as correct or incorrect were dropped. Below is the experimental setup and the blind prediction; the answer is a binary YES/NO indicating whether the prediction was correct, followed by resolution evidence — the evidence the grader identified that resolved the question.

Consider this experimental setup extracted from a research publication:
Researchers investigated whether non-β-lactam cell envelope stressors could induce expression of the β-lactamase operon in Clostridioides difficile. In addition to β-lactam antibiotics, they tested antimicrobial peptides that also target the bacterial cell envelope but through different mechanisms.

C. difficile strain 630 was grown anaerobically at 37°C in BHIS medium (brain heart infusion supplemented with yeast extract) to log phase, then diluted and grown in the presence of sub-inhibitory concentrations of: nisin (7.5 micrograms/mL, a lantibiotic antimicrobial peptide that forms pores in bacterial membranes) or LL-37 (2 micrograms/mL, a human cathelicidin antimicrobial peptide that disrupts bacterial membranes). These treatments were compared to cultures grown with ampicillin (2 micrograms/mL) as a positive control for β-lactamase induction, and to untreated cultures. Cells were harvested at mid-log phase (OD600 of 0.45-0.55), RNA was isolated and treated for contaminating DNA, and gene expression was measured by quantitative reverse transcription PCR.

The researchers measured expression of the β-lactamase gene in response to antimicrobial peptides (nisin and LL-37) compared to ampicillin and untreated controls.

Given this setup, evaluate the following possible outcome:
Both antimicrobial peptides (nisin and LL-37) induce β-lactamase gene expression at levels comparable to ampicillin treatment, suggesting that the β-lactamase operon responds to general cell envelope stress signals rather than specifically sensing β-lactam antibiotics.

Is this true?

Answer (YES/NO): NO